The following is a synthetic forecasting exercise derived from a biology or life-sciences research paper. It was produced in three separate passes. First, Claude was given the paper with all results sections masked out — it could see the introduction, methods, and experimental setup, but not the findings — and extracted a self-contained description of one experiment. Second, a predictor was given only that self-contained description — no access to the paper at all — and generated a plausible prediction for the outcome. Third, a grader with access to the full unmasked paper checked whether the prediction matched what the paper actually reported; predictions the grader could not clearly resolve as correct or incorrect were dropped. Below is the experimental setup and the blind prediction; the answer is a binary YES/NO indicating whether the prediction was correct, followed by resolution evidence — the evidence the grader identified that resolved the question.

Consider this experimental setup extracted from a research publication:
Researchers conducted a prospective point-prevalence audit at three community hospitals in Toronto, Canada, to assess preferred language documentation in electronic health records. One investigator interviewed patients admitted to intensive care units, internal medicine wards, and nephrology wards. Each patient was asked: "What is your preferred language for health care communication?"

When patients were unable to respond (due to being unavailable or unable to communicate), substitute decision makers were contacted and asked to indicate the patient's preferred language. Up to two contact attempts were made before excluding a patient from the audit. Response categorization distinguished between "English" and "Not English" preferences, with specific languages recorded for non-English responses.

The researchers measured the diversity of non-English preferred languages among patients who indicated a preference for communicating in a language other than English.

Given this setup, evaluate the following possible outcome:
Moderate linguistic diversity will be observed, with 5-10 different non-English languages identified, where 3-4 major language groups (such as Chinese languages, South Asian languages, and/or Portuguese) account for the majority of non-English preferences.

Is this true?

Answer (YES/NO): NO